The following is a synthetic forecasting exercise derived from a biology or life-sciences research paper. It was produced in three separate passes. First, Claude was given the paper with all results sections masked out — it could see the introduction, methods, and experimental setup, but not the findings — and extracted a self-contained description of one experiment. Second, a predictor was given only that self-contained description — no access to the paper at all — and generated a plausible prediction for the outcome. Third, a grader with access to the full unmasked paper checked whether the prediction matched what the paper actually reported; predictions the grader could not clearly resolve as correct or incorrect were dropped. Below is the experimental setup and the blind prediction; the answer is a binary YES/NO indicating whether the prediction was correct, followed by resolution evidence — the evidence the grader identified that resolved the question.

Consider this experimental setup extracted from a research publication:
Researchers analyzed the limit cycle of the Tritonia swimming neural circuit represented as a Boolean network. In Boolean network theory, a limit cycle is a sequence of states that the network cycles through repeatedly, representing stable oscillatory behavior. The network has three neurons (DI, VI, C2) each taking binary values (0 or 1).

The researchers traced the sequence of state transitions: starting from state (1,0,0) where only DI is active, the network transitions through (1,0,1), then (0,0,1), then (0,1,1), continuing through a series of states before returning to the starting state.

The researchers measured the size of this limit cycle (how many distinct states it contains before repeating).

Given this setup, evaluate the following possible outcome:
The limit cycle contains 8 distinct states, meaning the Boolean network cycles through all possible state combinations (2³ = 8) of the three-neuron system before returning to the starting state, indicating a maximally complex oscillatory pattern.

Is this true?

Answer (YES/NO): NO